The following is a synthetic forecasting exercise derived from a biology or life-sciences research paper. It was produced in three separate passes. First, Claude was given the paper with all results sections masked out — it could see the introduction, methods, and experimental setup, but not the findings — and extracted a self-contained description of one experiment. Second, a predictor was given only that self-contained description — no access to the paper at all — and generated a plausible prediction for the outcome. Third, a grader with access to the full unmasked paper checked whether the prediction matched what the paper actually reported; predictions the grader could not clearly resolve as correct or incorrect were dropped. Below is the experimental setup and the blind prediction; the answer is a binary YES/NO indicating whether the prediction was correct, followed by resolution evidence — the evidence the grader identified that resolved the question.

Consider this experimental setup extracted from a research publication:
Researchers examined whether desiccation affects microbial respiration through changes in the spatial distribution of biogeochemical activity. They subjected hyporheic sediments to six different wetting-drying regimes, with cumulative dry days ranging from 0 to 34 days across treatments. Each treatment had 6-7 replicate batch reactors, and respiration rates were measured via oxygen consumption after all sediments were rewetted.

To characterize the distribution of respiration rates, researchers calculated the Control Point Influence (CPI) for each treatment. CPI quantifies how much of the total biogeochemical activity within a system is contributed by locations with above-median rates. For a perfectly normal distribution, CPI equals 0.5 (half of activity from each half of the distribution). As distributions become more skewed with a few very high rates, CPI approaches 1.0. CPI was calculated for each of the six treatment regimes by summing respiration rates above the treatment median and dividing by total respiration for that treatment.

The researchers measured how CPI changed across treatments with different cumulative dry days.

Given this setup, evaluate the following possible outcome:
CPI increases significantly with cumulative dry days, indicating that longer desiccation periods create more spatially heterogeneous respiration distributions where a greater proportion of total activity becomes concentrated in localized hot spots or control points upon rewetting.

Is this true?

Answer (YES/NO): NO